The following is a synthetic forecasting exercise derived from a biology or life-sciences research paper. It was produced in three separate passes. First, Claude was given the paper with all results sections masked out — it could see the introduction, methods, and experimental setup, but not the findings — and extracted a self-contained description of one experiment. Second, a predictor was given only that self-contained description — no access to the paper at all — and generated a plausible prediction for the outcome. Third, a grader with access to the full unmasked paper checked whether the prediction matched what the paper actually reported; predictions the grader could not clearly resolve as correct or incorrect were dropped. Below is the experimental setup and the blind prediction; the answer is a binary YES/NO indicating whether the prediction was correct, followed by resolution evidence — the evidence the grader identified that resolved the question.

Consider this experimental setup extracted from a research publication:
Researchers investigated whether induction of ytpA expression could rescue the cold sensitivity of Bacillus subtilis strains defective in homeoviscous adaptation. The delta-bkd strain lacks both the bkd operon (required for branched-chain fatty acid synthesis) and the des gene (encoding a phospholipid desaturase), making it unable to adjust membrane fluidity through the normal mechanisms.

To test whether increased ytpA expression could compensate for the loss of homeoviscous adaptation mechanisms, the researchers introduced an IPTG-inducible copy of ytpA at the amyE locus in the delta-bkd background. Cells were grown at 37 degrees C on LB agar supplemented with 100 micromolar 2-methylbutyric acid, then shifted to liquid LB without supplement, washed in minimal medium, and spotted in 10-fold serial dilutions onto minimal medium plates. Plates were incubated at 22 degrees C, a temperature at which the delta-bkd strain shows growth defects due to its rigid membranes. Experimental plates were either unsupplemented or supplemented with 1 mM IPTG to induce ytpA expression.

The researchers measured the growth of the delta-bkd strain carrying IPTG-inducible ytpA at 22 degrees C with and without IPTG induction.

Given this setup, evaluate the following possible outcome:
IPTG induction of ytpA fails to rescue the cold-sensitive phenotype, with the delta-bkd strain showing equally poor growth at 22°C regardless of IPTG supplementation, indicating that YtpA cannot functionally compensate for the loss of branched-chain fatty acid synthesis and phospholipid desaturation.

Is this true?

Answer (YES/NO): NO